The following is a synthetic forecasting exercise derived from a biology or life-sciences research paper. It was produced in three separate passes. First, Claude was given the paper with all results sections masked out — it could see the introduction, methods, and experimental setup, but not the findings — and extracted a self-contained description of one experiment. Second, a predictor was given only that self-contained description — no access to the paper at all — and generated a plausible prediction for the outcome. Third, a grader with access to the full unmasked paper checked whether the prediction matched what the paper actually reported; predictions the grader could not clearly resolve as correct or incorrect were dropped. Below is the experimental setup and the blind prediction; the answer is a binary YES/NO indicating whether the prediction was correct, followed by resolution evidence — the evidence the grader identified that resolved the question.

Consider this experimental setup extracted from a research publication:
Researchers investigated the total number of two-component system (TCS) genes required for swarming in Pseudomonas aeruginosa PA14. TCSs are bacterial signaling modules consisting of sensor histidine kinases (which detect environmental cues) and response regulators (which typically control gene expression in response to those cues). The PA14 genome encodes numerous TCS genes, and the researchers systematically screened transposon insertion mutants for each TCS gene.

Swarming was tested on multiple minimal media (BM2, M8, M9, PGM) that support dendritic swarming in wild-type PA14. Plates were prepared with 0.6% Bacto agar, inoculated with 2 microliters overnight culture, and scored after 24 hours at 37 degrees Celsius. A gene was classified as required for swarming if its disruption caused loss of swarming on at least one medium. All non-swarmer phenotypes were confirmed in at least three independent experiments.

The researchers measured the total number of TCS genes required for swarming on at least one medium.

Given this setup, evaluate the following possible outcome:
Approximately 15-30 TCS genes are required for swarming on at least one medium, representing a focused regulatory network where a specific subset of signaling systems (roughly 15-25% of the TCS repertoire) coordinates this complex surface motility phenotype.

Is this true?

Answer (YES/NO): NO